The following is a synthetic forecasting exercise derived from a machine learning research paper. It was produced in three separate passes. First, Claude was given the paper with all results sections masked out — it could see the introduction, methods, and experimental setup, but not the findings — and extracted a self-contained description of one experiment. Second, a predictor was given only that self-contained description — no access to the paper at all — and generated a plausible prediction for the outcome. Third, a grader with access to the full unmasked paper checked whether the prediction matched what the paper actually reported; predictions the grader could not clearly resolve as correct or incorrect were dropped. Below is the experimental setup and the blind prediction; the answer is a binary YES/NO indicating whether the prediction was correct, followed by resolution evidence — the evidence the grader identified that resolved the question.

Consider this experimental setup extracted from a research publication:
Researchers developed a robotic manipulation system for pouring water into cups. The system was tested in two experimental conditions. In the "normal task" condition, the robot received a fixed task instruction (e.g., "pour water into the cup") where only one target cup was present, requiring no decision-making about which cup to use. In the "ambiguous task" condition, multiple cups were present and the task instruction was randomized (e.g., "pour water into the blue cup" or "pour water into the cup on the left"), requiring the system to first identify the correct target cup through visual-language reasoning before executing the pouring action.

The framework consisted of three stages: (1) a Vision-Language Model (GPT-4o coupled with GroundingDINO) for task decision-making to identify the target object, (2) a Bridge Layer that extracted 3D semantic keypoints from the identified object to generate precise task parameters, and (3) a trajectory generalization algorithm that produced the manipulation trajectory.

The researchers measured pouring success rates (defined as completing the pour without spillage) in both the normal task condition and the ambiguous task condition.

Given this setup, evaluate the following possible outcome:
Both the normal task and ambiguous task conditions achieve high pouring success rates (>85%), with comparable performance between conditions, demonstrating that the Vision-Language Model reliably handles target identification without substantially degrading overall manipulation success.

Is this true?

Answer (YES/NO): NO